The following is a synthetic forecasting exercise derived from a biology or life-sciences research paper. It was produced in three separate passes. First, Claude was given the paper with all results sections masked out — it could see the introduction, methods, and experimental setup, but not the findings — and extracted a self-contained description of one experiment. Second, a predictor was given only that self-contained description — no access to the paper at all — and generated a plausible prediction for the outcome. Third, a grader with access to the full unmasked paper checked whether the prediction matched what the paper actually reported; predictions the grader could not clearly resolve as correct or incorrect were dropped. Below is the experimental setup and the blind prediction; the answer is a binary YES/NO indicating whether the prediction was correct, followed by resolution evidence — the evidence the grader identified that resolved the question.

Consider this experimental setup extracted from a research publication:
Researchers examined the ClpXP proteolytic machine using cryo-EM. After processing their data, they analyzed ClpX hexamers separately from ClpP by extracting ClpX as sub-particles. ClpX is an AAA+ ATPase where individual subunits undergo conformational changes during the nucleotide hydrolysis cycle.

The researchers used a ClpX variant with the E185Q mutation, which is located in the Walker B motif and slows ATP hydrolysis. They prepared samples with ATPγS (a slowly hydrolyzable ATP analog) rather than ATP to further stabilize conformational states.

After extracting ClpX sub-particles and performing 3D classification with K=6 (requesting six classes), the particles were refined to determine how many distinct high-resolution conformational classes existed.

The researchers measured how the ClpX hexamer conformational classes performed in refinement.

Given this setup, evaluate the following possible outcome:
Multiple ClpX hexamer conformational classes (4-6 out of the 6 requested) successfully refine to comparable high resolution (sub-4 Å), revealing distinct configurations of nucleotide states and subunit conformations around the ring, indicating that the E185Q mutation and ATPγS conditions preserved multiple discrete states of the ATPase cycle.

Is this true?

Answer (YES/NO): NO